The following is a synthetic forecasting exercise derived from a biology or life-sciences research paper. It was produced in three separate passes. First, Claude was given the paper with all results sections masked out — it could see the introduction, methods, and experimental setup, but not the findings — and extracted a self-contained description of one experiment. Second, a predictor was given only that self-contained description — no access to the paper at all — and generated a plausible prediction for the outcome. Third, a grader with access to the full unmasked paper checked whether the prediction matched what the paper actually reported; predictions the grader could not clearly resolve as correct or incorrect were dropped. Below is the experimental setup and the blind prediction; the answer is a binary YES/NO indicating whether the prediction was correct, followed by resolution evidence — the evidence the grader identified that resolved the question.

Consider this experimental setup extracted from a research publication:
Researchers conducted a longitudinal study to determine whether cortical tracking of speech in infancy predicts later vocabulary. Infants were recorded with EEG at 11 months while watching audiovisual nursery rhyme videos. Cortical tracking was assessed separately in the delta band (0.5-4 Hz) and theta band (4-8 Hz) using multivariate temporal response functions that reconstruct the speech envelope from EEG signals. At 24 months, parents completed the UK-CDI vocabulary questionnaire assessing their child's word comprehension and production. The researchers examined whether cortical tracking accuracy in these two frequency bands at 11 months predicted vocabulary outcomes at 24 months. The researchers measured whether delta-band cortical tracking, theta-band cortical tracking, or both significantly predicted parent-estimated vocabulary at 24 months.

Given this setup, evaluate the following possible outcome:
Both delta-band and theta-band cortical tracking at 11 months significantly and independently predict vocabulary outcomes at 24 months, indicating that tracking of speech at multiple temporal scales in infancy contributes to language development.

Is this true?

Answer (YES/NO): NO